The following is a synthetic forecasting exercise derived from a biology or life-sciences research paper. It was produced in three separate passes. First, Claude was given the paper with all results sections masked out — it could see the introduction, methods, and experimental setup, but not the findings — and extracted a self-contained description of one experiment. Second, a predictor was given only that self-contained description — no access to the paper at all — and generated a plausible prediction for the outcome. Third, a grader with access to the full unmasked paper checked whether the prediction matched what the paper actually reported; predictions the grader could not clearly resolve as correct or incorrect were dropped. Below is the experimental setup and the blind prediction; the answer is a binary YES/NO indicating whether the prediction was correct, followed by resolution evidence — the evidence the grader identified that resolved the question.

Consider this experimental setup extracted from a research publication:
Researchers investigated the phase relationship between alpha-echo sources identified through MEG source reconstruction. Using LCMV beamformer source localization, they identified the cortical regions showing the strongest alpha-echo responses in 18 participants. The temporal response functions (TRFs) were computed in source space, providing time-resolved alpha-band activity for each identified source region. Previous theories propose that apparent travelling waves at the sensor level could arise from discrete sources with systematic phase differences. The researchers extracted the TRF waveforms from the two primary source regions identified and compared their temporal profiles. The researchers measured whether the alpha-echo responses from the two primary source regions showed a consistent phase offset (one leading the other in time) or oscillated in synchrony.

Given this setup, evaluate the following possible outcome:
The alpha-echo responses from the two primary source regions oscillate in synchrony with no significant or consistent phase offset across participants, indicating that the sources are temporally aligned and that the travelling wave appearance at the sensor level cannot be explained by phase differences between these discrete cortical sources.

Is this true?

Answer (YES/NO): NO